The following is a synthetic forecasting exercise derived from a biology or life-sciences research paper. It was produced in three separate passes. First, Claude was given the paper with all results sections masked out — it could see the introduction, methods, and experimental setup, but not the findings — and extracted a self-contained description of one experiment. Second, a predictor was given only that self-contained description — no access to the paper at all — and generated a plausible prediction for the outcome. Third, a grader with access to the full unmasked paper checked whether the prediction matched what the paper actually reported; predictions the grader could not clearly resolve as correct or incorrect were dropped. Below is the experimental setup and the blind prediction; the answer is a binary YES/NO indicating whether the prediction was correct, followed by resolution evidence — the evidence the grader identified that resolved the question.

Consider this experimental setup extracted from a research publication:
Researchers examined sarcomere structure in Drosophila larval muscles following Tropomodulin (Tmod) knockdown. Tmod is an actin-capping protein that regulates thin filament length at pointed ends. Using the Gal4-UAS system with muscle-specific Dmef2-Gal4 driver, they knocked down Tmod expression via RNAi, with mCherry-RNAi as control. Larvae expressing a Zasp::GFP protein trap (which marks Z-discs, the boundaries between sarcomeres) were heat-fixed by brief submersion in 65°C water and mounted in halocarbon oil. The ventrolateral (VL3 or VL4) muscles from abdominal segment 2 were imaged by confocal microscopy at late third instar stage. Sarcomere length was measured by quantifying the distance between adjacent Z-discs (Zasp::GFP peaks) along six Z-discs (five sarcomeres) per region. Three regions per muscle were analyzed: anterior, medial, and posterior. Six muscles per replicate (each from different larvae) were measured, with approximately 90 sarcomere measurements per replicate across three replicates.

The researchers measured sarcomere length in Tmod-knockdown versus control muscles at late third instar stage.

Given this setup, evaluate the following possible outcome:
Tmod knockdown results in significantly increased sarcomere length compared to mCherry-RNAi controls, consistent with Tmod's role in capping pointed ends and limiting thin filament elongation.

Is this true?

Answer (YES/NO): YES